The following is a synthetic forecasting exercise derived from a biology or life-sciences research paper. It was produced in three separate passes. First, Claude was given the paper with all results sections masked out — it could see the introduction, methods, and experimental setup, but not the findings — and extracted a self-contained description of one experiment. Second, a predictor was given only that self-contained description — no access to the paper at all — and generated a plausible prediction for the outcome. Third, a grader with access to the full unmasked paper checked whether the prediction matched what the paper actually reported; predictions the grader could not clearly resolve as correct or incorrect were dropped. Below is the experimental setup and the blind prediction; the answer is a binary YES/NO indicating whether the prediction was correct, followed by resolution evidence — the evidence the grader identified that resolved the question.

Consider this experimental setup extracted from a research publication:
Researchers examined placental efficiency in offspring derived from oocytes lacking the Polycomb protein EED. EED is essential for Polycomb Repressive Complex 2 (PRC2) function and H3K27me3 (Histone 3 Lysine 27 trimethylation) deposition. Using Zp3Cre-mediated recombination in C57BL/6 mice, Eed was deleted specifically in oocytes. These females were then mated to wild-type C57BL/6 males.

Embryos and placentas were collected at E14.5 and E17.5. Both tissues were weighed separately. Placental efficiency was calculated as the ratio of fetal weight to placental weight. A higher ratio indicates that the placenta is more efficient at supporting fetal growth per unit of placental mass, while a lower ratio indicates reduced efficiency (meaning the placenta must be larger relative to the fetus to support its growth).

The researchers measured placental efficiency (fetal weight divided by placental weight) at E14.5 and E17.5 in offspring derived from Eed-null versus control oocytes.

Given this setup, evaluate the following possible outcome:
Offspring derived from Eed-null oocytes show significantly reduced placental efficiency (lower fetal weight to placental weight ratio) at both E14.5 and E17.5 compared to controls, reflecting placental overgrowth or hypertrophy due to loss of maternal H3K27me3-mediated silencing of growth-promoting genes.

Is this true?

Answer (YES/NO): YES